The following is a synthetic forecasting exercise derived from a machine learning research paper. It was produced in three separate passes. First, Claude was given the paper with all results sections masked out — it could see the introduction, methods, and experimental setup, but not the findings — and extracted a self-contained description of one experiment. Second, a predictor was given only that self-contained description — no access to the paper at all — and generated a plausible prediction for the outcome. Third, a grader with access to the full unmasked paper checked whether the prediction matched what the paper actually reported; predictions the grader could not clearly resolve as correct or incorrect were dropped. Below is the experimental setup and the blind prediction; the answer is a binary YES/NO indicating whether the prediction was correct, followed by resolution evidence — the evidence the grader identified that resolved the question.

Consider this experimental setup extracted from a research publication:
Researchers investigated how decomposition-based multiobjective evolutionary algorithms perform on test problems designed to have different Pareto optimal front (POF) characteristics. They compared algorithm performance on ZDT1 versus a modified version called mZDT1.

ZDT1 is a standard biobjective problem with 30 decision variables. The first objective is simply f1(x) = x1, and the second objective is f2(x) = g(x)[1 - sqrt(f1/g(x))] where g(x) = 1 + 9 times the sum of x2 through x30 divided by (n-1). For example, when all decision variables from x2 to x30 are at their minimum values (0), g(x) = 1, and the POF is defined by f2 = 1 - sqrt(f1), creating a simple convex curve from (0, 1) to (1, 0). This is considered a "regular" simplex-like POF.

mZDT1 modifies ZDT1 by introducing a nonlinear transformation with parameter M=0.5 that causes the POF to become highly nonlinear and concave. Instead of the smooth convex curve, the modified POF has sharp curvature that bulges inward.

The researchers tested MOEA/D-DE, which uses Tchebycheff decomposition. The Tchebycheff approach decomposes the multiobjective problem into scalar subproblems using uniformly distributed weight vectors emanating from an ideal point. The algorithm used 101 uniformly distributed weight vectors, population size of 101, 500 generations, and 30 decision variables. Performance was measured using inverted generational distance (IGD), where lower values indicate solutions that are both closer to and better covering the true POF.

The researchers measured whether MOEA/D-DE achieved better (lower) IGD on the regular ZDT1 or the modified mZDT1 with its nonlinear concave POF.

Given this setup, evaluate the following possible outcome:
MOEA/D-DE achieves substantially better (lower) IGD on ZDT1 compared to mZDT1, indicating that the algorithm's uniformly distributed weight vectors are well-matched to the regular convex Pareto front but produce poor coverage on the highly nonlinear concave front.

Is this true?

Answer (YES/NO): NO